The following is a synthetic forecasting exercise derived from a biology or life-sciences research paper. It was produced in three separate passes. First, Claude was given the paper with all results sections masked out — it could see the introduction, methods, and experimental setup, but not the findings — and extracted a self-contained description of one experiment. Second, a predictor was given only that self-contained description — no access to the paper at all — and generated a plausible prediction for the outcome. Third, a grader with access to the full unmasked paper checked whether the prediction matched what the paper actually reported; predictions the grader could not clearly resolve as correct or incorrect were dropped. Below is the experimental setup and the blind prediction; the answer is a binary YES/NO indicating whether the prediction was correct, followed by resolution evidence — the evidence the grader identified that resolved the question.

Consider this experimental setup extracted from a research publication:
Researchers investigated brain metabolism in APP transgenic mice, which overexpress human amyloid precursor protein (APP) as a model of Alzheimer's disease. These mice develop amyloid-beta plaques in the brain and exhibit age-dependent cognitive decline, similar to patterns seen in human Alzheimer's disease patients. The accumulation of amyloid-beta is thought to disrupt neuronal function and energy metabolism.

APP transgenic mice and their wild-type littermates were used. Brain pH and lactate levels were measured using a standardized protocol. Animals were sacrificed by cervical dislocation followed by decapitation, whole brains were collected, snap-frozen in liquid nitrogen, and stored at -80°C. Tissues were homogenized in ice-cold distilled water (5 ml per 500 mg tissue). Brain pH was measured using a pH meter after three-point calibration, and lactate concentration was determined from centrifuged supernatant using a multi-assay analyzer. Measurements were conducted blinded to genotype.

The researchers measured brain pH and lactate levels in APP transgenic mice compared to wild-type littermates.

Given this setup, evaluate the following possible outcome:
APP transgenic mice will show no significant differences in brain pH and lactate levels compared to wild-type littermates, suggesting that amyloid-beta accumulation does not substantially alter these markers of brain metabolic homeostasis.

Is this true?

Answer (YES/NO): NO